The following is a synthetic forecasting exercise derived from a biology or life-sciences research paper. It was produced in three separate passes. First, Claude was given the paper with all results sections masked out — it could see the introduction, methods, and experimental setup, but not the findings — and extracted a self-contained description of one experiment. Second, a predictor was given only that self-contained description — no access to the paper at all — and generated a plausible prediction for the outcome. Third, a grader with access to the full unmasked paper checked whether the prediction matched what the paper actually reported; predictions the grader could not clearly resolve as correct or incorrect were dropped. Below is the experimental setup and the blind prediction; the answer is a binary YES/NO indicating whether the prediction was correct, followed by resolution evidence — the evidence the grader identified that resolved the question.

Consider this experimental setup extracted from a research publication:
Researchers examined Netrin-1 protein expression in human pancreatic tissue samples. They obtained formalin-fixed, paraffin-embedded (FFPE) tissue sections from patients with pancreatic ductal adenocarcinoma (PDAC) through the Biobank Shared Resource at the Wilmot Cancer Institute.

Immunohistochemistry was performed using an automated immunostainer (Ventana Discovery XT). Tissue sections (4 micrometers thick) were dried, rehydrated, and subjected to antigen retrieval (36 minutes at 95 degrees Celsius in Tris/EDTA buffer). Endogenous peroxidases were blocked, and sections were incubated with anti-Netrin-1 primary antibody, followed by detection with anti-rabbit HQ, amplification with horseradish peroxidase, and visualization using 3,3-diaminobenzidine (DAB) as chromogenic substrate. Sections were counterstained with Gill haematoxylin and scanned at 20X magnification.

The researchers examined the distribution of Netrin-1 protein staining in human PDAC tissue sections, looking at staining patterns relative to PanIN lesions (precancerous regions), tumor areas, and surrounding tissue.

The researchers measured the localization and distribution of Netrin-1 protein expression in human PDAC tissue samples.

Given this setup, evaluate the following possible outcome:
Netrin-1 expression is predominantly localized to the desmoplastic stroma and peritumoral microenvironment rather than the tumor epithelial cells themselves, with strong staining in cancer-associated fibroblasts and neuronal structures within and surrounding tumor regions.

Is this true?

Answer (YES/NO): NO